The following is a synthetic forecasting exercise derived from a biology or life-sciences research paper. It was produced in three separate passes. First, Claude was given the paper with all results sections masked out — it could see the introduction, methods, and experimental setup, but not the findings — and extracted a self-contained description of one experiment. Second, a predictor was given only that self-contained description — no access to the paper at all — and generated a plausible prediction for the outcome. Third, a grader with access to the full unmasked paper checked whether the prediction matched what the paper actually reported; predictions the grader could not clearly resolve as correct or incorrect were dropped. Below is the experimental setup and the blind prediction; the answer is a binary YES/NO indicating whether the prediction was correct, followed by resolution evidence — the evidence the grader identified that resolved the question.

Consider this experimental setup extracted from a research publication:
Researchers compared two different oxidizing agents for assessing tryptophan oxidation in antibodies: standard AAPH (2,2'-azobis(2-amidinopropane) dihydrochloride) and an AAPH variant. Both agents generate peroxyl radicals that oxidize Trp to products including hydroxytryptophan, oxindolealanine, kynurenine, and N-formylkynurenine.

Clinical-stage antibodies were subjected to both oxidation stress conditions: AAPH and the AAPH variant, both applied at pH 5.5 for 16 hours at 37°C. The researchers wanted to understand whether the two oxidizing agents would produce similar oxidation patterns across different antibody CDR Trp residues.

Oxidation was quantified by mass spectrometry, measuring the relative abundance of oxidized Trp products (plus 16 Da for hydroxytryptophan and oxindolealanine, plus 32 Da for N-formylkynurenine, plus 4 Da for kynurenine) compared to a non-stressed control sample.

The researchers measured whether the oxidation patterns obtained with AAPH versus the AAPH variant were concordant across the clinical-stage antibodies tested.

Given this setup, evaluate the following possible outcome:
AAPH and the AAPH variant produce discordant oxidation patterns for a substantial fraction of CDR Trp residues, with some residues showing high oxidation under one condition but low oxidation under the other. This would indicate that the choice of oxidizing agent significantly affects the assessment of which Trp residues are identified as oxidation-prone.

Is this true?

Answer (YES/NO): NO